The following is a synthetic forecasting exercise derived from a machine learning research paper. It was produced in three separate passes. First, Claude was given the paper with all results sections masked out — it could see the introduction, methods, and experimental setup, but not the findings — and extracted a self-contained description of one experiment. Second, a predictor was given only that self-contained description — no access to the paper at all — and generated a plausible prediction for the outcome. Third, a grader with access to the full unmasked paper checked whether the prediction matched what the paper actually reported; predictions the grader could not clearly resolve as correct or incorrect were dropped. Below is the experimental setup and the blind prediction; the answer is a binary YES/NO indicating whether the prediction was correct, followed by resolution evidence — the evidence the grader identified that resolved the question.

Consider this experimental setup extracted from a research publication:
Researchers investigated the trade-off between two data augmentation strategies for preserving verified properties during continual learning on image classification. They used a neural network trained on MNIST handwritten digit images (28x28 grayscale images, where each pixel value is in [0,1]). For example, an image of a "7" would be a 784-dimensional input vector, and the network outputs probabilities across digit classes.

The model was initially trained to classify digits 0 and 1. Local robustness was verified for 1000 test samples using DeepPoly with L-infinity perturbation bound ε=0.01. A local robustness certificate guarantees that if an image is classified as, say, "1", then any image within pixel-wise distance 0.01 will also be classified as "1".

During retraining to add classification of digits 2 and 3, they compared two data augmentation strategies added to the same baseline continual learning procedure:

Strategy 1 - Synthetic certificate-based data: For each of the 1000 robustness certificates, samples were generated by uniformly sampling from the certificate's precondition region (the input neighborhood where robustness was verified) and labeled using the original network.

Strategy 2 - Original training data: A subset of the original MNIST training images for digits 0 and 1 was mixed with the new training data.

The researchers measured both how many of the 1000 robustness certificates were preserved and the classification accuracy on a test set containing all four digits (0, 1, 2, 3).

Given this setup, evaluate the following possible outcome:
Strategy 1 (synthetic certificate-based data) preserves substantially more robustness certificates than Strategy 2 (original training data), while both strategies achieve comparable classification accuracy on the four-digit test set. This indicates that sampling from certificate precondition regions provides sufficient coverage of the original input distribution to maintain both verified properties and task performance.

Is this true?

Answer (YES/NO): NO